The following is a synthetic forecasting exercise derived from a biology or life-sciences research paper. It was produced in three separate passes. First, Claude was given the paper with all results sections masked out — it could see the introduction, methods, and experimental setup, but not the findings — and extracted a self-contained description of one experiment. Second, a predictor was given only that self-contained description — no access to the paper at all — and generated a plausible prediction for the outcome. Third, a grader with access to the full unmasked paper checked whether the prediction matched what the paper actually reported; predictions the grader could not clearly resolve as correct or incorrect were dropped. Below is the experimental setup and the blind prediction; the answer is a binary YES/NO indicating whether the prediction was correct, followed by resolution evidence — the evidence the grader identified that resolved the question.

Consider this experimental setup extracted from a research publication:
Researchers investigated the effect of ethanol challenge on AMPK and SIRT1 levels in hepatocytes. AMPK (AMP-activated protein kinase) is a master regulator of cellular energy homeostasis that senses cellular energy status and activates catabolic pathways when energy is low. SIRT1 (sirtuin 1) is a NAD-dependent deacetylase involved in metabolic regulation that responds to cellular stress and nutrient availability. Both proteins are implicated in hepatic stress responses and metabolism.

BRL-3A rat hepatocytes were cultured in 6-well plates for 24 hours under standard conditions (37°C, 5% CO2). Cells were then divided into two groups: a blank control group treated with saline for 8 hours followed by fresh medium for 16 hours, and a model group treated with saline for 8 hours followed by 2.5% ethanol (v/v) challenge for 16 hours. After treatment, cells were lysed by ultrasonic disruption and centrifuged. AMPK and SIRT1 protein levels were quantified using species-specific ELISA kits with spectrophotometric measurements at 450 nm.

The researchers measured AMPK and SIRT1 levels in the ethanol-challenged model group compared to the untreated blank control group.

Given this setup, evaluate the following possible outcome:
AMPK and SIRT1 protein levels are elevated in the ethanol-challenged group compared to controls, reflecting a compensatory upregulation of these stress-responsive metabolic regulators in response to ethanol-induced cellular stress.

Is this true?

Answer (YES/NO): NO